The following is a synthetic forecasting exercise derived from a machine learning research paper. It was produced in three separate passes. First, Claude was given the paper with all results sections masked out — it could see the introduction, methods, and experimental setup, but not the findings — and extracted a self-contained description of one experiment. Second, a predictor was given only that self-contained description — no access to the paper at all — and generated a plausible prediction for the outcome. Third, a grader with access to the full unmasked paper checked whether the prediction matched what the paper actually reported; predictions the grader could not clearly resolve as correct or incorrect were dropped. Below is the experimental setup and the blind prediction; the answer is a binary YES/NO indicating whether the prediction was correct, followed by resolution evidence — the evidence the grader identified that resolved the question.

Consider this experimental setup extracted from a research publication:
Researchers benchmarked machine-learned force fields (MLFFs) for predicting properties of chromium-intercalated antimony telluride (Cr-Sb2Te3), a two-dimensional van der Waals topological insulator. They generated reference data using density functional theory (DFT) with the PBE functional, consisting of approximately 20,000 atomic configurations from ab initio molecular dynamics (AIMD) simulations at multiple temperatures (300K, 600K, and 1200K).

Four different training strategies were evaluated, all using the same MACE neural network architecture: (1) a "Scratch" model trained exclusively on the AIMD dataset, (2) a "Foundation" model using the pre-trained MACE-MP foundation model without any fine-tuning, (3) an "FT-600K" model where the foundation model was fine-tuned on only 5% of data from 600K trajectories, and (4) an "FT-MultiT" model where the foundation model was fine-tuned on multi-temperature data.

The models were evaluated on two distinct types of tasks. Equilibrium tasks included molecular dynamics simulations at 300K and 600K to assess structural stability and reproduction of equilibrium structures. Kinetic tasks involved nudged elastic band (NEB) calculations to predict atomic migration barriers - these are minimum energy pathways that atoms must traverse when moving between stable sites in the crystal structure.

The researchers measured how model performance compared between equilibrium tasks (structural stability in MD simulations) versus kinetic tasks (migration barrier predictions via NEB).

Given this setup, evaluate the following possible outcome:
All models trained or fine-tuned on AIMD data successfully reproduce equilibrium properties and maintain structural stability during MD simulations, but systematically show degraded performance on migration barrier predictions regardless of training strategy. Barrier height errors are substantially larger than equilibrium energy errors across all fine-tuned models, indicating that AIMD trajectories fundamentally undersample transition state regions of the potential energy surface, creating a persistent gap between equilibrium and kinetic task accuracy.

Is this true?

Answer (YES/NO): NO